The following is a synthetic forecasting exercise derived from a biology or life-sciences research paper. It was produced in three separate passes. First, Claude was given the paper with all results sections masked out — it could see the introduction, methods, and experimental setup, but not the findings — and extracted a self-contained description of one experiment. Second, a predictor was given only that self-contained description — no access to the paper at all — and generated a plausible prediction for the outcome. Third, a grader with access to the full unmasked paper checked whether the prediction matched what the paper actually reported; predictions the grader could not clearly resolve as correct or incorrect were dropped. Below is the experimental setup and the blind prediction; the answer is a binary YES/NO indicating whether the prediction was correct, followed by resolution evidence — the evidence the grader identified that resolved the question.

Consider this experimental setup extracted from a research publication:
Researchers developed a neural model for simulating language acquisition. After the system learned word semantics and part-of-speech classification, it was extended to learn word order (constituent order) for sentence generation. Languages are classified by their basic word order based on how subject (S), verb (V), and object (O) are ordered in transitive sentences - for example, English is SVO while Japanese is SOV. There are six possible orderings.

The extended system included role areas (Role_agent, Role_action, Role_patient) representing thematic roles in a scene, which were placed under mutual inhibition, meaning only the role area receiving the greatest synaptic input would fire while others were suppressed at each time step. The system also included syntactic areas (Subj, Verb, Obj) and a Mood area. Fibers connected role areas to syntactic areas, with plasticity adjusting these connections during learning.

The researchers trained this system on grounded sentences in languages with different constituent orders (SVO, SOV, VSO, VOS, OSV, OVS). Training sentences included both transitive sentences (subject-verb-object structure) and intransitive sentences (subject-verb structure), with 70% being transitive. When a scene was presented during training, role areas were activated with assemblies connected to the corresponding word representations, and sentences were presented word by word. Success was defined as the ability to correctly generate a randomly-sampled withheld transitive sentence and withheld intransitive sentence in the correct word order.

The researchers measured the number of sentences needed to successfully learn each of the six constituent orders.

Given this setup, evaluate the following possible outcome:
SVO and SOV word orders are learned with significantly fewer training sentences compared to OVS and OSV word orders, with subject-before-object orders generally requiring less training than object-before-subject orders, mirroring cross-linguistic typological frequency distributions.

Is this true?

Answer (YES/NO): YES